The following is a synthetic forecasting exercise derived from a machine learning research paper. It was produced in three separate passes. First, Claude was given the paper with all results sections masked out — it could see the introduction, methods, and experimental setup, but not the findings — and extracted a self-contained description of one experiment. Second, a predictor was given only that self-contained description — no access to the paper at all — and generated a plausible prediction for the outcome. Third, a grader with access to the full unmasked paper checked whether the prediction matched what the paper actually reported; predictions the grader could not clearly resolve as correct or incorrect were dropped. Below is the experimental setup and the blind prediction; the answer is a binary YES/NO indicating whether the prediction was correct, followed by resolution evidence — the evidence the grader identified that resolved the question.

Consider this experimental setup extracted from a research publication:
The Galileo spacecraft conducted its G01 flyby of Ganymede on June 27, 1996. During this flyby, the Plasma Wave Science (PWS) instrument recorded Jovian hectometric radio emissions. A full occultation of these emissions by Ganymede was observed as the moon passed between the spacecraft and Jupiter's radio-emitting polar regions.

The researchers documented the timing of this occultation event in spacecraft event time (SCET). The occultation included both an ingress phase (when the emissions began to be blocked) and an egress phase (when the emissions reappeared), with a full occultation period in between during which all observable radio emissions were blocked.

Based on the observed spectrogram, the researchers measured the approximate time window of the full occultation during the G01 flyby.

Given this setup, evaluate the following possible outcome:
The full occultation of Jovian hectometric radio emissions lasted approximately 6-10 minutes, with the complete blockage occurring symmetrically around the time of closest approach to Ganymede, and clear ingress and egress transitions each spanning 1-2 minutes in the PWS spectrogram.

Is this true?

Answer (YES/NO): NO